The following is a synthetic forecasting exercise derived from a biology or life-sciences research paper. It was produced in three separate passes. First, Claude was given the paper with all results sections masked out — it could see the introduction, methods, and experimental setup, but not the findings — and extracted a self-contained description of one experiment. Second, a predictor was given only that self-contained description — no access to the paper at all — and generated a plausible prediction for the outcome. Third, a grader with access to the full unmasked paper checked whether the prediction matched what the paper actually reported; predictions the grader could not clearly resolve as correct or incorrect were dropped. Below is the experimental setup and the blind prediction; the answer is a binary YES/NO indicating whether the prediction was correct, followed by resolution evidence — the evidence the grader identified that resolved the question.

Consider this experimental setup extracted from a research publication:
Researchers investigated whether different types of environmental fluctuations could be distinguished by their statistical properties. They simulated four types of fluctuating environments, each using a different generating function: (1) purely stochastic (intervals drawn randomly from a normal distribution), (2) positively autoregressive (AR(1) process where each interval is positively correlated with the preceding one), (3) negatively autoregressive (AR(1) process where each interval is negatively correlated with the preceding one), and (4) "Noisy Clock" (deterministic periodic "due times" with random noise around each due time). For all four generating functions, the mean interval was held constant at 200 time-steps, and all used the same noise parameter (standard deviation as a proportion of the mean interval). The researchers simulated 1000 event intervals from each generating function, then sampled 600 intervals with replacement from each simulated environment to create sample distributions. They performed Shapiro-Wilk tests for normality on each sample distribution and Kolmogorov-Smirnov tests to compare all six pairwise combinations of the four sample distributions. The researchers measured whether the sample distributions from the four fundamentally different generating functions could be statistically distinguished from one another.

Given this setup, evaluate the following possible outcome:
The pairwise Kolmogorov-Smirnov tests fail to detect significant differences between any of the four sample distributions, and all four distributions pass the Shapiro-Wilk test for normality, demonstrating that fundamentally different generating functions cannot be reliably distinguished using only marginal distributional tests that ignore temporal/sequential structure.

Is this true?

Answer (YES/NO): YES